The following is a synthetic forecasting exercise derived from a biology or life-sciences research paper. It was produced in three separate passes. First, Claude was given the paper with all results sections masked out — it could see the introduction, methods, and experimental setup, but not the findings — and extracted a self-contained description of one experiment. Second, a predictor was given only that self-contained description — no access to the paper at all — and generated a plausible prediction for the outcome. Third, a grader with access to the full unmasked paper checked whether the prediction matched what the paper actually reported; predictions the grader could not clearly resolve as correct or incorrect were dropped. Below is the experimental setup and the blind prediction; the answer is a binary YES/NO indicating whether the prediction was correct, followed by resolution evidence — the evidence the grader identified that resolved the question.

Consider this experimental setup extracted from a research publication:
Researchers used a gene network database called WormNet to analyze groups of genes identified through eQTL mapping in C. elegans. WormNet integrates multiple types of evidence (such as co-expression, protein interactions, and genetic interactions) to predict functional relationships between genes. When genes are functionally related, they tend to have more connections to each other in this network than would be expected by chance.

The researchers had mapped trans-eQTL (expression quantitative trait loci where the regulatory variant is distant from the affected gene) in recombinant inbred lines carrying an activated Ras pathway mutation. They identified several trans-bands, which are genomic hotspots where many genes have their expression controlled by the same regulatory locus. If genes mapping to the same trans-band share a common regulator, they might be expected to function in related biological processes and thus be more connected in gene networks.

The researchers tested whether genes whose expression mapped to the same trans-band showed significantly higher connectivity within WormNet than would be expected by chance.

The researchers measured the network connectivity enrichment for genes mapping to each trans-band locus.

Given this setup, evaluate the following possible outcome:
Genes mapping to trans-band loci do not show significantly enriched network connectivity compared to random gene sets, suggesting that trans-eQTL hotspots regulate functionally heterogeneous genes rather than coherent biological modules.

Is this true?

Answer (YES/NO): NO